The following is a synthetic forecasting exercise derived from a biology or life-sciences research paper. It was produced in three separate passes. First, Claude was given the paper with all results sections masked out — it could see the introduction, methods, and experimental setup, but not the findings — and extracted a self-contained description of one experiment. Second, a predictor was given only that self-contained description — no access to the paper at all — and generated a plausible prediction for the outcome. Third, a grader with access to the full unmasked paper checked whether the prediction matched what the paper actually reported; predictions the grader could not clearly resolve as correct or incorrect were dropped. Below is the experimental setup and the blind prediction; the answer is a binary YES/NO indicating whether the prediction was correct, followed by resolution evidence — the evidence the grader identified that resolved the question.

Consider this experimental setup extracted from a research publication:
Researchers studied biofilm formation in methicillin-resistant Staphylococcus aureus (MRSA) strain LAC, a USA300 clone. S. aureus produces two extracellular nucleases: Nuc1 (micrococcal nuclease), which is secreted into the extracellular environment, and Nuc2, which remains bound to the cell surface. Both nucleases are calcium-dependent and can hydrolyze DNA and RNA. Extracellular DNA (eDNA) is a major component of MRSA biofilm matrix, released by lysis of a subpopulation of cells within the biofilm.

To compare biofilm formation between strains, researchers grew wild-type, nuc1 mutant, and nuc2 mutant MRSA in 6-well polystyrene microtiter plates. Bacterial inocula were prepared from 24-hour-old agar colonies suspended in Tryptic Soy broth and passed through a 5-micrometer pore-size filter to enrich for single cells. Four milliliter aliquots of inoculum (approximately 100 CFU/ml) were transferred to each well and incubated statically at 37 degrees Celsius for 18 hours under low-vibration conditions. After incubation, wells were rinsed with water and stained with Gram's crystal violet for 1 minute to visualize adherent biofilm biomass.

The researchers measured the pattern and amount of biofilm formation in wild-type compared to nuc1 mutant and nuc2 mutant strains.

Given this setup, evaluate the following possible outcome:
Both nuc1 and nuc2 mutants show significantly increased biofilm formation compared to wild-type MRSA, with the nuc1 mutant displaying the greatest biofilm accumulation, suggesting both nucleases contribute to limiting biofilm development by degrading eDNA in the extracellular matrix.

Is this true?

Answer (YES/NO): NO